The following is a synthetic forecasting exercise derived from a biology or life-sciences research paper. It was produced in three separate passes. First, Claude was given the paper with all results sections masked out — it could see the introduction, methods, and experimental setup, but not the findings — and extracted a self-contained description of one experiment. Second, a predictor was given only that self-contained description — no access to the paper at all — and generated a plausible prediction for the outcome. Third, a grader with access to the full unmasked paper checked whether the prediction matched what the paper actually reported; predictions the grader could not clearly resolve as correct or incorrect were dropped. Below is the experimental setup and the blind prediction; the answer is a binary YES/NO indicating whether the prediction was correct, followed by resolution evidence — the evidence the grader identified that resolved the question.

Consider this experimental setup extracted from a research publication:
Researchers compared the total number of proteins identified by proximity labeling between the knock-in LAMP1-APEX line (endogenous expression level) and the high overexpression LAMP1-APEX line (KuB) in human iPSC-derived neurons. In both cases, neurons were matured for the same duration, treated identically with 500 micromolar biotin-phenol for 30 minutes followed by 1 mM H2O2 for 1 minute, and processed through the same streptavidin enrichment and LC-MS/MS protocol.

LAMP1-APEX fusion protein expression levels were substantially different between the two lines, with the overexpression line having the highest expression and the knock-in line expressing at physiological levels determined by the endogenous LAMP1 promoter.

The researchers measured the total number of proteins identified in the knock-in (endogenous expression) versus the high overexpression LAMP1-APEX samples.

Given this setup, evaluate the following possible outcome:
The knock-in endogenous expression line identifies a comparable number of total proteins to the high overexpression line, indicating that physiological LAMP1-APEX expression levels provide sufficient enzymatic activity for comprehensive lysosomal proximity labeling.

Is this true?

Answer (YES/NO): NO